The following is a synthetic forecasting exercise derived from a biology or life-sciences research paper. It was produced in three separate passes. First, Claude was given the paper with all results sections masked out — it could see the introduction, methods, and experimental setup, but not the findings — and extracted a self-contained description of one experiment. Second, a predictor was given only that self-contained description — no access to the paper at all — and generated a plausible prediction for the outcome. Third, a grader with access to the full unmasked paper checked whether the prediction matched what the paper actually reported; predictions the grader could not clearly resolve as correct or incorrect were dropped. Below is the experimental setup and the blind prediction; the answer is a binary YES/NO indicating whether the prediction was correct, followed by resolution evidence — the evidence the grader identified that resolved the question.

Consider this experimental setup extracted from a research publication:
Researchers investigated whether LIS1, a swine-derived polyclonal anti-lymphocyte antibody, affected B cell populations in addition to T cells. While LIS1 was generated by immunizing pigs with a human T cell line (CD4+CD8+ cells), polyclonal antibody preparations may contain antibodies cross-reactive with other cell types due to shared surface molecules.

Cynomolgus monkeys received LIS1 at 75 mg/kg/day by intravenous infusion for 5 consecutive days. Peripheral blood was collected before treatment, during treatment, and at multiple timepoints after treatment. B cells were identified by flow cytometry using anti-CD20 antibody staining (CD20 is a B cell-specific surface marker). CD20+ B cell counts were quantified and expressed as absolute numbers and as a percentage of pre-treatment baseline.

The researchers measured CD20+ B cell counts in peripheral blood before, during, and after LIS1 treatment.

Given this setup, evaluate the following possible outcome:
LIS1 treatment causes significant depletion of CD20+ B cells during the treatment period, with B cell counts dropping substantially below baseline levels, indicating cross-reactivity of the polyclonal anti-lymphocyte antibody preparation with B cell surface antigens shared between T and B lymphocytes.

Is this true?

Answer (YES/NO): NO